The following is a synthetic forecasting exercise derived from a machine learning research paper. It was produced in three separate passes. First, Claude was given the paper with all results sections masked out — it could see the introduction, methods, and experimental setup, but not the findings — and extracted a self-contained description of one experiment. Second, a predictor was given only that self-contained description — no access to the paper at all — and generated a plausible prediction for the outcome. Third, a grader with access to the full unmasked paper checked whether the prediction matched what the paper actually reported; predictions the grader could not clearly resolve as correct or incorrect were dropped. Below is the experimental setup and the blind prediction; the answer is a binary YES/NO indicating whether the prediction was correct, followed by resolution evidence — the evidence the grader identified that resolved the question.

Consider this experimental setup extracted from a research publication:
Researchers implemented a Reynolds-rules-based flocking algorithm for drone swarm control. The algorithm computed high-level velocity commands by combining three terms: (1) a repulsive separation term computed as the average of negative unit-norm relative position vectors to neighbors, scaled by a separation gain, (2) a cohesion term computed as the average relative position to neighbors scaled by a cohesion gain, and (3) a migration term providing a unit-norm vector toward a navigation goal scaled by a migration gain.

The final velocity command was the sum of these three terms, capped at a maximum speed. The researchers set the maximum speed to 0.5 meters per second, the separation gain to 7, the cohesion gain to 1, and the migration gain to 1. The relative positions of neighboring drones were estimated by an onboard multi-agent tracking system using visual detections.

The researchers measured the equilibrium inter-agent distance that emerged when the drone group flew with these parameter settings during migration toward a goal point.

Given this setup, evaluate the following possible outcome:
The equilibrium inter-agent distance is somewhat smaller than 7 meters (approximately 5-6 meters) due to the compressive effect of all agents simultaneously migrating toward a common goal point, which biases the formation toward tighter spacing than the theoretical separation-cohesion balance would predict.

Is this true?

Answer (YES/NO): NO